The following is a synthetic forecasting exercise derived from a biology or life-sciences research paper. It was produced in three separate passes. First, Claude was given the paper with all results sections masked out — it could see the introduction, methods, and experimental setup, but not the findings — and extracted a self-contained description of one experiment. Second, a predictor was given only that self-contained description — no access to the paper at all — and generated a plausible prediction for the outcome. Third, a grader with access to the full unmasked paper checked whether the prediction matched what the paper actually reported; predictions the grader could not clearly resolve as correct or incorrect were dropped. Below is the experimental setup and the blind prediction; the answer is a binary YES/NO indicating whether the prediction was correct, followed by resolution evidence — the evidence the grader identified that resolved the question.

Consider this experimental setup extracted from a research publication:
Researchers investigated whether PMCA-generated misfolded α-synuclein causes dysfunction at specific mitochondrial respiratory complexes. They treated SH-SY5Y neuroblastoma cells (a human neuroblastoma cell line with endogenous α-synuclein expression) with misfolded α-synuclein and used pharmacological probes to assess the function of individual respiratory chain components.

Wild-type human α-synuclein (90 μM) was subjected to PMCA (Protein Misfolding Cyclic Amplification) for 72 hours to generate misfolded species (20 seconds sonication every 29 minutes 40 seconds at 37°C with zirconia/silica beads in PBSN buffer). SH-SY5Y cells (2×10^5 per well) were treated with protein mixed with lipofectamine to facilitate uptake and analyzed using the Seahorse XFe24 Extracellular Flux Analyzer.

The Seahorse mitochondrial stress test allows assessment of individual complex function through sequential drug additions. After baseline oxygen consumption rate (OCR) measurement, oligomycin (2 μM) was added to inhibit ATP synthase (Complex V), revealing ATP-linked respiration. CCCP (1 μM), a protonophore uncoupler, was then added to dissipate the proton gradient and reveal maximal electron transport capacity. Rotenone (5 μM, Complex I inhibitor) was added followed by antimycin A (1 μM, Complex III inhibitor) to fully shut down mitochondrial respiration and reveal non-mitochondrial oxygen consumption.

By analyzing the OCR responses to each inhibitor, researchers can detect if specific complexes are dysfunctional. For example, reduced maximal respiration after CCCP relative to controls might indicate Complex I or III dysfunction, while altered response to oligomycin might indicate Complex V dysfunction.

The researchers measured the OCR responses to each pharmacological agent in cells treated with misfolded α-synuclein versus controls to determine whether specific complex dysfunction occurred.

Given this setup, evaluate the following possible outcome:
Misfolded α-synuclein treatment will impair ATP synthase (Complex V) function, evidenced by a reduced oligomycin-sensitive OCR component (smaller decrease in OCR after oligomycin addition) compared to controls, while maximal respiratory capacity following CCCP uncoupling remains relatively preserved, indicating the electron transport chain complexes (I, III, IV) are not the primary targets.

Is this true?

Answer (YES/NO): NO